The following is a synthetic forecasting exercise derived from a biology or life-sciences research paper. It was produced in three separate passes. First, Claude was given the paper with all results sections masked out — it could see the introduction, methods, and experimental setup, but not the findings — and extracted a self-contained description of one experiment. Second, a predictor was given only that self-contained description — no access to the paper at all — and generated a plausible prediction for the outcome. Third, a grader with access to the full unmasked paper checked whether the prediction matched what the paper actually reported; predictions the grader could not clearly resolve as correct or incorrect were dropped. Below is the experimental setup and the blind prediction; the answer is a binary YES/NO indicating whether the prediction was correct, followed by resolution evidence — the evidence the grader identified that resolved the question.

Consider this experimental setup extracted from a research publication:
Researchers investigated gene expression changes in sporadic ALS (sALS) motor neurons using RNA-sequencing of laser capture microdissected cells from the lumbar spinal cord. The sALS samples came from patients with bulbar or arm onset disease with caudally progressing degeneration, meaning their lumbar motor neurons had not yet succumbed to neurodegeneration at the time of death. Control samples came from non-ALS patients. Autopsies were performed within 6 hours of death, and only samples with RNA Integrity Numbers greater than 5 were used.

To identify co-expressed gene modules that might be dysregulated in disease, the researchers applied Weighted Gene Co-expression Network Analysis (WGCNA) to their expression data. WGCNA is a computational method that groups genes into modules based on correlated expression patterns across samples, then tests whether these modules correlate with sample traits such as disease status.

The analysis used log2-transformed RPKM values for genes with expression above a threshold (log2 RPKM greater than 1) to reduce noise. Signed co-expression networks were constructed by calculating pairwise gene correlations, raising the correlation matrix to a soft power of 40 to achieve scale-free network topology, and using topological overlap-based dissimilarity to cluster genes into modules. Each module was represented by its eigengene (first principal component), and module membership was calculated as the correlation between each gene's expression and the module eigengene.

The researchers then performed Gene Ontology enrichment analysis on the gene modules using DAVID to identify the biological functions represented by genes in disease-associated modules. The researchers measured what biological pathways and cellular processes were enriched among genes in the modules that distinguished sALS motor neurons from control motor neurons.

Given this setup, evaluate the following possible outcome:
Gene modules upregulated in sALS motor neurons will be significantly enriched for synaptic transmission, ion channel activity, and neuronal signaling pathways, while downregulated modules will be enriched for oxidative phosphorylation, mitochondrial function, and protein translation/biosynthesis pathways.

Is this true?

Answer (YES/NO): NO